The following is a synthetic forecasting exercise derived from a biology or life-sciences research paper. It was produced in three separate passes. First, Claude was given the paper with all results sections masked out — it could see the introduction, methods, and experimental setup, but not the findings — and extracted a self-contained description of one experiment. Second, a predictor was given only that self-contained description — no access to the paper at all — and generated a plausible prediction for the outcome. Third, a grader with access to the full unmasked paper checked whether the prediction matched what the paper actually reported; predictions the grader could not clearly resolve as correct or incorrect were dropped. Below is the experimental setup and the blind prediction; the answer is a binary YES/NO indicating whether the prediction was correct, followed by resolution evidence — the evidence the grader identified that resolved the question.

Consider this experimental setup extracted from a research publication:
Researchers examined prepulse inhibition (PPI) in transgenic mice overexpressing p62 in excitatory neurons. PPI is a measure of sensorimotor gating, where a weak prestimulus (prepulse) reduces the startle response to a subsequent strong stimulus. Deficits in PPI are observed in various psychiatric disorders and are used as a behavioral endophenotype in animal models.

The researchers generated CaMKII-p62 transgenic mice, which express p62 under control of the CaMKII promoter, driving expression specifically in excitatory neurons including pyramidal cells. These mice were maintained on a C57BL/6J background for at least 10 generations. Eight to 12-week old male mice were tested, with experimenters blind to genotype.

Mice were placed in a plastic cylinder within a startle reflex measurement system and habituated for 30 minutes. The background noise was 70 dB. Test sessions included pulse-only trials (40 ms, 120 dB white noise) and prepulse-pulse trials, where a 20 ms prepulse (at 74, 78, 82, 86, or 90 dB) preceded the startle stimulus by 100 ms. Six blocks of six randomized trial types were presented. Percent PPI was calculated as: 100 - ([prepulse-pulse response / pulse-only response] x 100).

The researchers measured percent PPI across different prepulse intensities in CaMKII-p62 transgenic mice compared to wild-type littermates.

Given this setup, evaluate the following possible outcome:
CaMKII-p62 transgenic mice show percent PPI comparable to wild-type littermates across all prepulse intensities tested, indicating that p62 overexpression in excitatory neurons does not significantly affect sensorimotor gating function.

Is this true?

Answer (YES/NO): NO